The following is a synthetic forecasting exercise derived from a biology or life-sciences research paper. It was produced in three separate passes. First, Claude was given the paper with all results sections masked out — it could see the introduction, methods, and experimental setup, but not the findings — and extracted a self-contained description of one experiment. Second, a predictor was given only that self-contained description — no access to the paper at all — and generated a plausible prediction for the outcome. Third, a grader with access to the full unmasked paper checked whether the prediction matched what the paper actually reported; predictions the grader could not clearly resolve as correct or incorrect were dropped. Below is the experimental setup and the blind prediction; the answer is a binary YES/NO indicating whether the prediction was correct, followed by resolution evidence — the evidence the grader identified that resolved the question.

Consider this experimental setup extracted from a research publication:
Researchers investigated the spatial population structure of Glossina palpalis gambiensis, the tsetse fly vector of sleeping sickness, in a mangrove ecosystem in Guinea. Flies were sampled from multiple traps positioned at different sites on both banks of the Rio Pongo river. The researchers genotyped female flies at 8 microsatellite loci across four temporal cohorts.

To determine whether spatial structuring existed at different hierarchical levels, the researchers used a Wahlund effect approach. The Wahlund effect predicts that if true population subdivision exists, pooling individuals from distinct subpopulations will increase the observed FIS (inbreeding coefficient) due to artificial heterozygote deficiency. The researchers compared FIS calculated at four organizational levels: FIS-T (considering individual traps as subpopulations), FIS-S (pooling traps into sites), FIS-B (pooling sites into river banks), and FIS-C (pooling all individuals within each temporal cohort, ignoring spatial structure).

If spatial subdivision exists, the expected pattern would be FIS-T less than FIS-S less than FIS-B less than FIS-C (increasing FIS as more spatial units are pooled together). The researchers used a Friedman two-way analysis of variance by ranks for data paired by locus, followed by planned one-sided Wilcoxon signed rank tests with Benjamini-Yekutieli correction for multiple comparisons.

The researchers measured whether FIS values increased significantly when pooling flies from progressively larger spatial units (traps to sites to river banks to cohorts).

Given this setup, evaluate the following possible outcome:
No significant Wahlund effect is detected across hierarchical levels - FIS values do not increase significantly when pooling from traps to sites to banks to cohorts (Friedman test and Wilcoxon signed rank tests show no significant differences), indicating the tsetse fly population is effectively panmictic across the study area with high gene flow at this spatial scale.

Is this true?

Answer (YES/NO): YES